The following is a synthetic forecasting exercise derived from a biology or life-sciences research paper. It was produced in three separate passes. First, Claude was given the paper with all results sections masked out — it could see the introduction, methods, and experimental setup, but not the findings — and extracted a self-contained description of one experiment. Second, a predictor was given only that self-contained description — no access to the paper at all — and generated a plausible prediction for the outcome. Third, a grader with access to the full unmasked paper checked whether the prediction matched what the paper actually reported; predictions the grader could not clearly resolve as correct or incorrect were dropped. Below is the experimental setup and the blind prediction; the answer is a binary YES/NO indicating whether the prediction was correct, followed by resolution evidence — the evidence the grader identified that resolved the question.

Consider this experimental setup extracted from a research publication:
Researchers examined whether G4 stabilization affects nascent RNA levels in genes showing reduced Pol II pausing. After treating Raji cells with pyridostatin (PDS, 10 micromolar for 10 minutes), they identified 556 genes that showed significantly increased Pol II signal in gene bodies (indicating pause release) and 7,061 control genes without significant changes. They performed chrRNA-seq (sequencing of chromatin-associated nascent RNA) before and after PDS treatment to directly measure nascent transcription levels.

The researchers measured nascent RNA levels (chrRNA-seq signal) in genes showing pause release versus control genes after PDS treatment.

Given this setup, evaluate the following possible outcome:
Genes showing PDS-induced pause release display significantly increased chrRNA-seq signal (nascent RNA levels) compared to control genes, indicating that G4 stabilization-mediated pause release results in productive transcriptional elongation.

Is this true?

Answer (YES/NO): YES